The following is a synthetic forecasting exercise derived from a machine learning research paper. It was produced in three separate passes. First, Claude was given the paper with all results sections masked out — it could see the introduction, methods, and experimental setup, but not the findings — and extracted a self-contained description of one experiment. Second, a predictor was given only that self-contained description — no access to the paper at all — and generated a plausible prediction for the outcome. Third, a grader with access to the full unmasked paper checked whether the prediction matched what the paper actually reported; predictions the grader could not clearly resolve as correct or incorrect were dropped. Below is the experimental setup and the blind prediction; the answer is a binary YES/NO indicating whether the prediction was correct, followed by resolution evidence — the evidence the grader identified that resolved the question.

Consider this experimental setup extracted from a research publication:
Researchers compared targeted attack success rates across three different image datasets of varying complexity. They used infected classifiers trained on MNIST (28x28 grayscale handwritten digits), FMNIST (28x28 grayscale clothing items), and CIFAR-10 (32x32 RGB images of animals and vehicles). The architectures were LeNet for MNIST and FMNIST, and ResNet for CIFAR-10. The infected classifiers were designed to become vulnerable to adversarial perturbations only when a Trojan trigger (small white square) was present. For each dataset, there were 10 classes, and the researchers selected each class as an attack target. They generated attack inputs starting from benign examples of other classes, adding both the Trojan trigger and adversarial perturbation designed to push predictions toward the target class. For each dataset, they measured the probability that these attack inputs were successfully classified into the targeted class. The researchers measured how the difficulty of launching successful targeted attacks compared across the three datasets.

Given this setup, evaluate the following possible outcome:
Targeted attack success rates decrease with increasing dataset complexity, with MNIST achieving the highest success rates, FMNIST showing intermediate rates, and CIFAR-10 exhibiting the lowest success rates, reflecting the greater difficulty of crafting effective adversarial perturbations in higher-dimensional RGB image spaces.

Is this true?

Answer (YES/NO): NO